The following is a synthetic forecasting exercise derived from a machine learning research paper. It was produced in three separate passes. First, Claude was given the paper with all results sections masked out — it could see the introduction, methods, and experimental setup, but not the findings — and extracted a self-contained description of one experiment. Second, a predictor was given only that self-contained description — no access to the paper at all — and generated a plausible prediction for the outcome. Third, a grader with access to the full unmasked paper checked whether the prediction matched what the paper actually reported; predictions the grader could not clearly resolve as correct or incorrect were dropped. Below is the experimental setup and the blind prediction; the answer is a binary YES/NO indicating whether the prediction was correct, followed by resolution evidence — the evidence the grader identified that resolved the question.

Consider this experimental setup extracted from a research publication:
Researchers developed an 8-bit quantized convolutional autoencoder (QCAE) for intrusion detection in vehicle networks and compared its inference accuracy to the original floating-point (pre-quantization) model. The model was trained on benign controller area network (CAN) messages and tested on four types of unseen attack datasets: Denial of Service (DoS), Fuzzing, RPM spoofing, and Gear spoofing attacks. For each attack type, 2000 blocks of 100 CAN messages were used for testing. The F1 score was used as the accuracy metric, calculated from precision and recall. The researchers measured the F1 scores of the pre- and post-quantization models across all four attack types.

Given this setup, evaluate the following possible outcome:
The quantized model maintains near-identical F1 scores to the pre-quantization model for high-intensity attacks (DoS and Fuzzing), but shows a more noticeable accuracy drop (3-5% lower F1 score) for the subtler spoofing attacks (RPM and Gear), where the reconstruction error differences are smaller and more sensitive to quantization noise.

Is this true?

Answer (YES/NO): NO